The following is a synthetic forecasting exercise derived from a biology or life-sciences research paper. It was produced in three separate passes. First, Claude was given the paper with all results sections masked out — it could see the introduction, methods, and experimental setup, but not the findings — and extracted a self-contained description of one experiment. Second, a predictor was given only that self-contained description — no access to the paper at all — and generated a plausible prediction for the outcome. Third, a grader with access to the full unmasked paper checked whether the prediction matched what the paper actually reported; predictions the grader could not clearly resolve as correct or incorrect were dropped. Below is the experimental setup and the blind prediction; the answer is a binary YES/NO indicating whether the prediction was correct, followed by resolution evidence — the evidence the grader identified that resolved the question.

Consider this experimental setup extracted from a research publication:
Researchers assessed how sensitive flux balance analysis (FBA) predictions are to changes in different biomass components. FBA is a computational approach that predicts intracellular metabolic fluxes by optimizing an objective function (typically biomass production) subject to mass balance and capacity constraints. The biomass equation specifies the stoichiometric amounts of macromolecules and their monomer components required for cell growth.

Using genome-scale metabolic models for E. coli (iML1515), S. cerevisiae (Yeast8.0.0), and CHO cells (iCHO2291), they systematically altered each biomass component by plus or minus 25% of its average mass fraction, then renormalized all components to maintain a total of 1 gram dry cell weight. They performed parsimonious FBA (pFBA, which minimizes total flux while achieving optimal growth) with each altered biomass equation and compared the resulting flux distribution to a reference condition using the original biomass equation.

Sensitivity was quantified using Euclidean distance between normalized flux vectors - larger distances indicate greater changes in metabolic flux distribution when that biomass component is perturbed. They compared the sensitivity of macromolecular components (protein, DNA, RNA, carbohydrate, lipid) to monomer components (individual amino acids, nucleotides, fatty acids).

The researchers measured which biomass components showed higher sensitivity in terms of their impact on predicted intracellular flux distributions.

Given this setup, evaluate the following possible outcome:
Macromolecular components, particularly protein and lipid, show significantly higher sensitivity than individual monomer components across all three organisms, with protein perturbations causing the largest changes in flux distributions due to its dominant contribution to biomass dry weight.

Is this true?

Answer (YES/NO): YES